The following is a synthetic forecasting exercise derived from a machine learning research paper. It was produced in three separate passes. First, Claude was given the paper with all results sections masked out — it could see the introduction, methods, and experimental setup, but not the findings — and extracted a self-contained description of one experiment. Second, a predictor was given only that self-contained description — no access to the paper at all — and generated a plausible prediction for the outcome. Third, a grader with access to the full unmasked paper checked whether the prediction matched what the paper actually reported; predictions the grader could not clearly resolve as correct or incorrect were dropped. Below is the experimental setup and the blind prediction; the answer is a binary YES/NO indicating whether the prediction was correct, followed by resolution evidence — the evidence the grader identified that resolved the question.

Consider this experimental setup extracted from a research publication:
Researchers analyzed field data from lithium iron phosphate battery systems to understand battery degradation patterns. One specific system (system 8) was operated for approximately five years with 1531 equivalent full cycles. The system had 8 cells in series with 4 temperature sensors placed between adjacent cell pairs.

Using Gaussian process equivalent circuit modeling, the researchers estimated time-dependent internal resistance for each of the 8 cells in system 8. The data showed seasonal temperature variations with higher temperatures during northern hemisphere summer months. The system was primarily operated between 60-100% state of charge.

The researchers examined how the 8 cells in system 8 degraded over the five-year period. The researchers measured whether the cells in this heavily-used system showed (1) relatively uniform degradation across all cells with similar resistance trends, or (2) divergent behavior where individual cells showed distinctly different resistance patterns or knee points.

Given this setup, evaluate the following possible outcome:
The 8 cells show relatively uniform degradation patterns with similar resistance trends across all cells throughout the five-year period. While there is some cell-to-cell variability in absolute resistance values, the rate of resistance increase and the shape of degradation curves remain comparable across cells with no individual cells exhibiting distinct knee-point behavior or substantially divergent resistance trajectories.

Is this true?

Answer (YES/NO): NO